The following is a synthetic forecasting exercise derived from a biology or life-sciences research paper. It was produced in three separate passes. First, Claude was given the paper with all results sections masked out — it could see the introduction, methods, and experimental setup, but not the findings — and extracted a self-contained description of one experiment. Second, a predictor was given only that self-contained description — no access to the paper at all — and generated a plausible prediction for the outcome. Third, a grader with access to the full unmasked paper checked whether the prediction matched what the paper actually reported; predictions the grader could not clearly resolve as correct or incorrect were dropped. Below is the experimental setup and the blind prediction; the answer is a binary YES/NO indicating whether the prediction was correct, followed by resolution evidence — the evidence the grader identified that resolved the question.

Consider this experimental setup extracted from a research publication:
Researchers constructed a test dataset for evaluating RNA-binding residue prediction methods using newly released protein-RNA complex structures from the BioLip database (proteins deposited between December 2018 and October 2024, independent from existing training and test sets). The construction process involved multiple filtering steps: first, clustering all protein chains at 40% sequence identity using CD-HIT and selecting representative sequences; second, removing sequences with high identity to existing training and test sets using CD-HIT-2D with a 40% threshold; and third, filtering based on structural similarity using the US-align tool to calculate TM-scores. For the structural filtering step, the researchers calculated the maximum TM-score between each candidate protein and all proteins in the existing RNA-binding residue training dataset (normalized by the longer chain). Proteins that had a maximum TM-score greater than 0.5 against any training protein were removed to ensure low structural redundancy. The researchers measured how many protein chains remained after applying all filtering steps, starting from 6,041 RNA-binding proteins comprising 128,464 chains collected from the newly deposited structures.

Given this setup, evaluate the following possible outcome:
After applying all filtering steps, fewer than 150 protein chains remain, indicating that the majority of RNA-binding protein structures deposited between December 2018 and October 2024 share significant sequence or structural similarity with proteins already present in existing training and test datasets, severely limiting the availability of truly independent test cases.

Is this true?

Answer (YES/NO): NO